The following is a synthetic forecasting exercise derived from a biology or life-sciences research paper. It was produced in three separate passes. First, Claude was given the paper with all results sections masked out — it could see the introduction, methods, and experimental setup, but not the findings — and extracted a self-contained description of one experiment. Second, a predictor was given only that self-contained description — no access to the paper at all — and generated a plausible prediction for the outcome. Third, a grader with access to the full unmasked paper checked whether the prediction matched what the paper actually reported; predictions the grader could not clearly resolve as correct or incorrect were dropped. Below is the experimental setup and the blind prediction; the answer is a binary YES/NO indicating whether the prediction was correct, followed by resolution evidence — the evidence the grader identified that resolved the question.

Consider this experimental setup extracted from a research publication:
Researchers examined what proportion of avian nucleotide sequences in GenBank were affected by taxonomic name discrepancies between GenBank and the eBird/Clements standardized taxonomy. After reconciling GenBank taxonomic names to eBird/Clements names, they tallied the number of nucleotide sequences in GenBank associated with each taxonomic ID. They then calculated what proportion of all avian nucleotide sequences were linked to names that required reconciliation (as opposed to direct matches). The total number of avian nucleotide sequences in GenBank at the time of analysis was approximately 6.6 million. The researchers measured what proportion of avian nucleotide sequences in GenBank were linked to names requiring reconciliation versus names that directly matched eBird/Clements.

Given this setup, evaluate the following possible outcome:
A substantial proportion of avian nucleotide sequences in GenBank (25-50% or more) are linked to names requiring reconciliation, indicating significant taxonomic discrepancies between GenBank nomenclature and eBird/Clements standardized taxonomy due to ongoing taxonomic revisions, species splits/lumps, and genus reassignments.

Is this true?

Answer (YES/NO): NO